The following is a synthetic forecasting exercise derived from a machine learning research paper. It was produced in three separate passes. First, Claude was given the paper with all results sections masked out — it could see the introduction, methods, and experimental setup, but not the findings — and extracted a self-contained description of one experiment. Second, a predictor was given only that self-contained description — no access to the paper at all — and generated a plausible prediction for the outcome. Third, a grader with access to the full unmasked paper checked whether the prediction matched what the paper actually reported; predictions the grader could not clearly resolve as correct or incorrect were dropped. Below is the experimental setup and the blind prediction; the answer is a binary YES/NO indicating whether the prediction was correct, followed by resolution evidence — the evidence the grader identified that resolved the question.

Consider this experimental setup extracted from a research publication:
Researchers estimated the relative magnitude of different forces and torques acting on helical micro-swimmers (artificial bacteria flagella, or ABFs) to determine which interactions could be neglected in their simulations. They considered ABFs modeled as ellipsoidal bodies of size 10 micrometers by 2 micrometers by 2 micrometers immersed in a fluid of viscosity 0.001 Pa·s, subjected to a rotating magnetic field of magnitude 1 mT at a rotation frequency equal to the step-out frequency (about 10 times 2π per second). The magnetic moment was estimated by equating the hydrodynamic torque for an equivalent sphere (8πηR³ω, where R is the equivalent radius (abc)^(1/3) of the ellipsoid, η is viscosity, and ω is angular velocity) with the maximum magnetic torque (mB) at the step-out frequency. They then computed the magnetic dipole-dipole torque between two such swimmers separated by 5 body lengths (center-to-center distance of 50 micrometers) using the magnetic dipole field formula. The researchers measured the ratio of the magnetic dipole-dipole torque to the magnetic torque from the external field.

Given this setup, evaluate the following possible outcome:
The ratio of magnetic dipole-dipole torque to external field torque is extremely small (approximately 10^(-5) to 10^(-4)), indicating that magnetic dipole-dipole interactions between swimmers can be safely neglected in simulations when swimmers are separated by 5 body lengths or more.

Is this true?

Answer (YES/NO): YES